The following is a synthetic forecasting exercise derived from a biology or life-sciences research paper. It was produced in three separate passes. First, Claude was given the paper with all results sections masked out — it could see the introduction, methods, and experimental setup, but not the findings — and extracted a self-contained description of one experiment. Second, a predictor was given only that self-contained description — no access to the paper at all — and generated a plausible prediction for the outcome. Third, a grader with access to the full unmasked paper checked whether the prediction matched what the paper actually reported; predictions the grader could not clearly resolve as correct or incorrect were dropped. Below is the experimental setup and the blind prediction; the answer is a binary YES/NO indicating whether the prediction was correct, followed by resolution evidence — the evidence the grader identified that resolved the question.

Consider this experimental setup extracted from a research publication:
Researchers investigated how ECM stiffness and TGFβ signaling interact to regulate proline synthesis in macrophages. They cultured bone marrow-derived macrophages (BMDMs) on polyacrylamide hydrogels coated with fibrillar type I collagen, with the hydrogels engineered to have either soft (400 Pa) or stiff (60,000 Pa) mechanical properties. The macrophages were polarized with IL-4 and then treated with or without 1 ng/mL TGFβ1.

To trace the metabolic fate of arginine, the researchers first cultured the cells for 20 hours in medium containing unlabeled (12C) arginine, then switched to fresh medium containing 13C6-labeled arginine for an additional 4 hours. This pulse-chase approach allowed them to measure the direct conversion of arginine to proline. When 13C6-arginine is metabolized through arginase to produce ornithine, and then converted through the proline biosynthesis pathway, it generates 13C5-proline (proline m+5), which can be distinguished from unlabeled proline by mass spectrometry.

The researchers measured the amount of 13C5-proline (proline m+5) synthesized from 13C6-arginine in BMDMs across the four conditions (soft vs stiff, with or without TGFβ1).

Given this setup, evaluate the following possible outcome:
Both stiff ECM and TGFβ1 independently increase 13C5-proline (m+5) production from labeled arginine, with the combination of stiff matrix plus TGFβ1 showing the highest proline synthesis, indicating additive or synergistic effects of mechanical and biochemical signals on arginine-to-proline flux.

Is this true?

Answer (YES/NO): YES